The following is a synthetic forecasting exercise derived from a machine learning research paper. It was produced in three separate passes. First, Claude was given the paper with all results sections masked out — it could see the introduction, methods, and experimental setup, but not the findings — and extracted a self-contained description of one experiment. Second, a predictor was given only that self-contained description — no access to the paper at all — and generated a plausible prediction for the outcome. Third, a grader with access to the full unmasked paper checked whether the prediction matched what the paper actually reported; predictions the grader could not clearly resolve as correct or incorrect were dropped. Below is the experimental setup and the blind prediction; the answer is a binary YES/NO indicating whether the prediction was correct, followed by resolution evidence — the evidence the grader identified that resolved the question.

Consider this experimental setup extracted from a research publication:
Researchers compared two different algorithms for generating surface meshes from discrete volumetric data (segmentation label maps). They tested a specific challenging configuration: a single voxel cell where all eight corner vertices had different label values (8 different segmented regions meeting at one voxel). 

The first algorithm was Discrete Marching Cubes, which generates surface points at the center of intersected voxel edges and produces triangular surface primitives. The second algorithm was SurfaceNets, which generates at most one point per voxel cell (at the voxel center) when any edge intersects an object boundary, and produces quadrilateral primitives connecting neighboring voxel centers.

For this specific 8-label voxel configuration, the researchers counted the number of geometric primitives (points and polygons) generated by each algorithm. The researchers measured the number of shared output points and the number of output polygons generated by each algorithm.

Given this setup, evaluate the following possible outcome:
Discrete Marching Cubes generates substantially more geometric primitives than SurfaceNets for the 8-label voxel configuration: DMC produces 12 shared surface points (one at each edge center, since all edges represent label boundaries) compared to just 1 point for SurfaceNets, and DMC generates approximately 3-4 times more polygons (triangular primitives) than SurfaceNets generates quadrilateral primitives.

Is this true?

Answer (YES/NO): NO